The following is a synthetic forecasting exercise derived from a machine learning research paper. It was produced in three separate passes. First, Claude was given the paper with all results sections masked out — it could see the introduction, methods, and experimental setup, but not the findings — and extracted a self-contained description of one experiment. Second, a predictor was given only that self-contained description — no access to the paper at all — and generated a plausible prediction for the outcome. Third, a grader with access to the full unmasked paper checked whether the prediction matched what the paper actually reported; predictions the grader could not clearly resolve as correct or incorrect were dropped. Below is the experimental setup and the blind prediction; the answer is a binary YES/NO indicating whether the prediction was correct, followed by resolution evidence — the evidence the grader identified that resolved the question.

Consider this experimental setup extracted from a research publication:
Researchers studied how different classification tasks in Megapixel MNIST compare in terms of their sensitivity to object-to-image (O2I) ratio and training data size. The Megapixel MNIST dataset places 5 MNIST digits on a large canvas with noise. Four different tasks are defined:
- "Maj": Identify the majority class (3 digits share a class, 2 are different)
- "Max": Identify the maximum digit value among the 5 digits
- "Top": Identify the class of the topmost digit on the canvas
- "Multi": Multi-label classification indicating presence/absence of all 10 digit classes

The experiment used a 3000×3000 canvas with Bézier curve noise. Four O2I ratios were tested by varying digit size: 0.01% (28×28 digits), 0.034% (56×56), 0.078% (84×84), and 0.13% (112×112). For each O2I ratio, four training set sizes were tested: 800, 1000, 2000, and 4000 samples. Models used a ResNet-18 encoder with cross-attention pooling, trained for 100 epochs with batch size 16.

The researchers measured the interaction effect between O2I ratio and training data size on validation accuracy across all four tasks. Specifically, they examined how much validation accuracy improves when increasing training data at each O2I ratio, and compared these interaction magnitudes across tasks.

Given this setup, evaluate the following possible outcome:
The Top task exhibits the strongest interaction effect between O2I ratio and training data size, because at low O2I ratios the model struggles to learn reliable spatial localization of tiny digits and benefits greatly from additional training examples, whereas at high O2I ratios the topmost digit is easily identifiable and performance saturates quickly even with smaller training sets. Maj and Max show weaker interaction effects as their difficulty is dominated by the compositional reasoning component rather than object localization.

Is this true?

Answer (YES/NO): NO